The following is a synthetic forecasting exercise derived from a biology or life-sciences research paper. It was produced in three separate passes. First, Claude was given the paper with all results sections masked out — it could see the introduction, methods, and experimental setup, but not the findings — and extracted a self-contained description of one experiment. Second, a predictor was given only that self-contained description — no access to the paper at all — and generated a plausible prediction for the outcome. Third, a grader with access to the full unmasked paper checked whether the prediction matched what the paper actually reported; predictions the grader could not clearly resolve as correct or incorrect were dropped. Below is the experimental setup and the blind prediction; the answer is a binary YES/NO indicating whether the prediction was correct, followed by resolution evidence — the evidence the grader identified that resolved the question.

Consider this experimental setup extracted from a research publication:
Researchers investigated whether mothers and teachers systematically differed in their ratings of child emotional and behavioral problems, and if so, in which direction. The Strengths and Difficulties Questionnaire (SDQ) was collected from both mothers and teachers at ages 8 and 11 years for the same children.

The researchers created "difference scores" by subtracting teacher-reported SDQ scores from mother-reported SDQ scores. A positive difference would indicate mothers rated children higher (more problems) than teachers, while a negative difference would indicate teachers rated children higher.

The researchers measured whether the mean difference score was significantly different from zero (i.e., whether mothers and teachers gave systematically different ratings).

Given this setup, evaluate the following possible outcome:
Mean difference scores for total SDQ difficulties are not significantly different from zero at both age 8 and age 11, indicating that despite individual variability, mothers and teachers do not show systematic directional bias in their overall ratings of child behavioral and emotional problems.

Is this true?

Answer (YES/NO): NO